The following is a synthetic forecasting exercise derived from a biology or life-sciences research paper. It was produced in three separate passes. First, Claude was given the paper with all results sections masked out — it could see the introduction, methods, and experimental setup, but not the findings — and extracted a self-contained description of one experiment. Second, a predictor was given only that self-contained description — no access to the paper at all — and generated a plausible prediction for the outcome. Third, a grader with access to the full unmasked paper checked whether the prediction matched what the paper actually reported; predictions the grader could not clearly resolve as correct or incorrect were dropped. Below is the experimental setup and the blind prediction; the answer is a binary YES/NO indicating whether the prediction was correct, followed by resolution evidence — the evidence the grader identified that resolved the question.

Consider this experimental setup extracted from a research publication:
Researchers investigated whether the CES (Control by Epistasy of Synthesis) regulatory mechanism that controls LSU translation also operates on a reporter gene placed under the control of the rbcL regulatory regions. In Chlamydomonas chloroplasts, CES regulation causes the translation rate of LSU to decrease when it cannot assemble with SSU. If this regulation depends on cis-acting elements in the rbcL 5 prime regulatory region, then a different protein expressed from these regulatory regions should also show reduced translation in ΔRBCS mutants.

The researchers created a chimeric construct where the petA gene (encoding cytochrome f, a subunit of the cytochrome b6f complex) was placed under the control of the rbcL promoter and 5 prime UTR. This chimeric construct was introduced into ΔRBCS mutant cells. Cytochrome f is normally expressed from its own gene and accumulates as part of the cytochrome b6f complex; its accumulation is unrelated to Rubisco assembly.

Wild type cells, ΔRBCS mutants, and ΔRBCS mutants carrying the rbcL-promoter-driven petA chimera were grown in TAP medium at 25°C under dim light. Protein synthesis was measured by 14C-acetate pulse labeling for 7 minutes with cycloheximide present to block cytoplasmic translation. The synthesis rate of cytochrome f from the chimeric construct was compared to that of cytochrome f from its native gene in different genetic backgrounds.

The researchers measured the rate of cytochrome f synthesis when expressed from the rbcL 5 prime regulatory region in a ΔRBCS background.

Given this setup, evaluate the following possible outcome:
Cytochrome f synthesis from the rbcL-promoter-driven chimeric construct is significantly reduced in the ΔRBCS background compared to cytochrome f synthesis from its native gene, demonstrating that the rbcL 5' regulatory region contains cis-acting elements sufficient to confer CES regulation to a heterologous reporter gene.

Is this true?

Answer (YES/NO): YES